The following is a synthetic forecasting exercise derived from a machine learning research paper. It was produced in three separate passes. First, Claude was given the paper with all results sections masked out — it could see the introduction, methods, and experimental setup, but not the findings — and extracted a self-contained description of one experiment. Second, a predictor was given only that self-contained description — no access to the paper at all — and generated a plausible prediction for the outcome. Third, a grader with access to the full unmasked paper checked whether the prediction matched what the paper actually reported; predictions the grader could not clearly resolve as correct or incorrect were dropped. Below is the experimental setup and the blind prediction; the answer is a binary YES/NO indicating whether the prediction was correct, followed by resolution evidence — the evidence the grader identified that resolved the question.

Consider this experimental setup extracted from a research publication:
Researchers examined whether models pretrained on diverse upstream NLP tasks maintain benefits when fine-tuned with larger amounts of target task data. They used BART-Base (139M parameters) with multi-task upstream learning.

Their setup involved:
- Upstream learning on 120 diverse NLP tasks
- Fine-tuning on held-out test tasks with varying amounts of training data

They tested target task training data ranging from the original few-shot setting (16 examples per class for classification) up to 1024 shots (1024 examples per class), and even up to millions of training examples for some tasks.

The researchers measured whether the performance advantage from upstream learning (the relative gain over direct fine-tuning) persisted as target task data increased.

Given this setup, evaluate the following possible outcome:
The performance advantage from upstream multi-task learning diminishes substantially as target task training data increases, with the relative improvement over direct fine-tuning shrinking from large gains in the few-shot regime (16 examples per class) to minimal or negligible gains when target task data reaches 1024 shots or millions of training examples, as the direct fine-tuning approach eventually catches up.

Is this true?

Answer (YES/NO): NO